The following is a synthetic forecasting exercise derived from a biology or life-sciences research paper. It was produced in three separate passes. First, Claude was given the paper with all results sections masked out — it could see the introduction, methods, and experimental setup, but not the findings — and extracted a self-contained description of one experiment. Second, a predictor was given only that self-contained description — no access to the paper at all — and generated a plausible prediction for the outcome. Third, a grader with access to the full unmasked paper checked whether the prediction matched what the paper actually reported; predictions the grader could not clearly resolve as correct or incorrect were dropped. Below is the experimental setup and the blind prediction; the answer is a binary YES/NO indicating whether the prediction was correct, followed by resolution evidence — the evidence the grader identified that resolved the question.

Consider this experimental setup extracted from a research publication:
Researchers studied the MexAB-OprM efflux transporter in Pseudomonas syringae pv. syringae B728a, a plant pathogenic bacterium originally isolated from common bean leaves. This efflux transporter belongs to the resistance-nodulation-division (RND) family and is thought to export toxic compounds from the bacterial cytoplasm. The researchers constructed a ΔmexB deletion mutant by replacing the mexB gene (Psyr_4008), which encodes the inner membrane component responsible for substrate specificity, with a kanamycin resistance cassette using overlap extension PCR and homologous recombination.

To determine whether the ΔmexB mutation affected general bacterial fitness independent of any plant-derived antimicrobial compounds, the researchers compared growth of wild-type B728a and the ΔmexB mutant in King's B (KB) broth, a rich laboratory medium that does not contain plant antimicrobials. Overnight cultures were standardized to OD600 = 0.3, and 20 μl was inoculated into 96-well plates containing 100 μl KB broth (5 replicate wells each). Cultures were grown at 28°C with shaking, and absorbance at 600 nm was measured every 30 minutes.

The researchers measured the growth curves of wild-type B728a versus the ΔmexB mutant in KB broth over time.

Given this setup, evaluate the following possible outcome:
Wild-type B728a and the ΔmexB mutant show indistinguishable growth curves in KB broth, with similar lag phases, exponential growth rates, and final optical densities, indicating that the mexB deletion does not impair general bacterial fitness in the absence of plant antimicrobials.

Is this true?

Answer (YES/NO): YES